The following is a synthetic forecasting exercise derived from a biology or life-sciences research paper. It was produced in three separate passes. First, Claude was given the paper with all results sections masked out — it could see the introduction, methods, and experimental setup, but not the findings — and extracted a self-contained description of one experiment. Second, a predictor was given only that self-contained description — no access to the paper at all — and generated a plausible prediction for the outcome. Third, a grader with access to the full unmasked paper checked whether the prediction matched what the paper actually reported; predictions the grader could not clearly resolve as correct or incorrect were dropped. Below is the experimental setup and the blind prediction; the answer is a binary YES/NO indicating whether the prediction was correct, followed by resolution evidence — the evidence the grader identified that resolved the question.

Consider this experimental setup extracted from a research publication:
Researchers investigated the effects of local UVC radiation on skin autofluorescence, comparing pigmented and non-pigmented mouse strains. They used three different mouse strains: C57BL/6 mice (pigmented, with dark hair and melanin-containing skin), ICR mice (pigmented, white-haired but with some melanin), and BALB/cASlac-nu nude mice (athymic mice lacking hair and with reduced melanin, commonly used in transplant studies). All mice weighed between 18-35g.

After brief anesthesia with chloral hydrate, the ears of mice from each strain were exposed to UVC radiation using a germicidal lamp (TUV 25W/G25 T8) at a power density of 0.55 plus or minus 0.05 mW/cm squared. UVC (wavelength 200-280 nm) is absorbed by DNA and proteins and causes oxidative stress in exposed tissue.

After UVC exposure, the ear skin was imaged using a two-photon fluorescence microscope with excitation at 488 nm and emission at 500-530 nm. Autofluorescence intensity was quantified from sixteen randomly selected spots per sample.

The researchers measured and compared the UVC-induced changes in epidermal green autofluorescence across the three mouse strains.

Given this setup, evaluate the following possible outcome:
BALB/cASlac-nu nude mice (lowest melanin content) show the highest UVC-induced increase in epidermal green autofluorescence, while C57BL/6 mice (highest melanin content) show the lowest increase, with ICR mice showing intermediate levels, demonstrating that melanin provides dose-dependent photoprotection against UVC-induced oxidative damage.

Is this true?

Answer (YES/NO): NO